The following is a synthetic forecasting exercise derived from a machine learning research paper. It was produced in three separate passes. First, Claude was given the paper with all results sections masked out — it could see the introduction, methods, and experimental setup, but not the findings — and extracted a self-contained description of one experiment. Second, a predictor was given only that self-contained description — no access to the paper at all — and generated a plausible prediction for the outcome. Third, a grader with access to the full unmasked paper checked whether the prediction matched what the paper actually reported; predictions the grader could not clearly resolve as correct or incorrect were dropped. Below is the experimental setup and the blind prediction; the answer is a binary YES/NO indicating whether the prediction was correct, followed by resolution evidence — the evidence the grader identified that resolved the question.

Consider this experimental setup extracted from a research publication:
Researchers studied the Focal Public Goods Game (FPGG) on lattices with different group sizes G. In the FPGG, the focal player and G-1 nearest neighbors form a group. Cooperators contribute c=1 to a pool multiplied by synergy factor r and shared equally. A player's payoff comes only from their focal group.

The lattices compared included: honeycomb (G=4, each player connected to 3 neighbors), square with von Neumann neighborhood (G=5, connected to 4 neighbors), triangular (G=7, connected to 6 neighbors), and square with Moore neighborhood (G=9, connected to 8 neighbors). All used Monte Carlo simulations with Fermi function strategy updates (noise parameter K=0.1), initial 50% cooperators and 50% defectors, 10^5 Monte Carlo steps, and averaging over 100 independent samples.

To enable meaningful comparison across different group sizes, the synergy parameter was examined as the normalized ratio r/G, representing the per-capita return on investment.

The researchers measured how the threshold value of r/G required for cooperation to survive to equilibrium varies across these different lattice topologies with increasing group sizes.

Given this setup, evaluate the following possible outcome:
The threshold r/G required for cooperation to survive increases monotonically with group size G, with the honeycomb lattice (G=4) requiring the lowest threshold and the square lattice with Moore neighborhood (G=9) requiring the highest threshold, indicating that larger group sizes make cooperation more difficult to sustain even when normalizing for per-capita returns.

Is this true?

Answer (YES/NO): NO